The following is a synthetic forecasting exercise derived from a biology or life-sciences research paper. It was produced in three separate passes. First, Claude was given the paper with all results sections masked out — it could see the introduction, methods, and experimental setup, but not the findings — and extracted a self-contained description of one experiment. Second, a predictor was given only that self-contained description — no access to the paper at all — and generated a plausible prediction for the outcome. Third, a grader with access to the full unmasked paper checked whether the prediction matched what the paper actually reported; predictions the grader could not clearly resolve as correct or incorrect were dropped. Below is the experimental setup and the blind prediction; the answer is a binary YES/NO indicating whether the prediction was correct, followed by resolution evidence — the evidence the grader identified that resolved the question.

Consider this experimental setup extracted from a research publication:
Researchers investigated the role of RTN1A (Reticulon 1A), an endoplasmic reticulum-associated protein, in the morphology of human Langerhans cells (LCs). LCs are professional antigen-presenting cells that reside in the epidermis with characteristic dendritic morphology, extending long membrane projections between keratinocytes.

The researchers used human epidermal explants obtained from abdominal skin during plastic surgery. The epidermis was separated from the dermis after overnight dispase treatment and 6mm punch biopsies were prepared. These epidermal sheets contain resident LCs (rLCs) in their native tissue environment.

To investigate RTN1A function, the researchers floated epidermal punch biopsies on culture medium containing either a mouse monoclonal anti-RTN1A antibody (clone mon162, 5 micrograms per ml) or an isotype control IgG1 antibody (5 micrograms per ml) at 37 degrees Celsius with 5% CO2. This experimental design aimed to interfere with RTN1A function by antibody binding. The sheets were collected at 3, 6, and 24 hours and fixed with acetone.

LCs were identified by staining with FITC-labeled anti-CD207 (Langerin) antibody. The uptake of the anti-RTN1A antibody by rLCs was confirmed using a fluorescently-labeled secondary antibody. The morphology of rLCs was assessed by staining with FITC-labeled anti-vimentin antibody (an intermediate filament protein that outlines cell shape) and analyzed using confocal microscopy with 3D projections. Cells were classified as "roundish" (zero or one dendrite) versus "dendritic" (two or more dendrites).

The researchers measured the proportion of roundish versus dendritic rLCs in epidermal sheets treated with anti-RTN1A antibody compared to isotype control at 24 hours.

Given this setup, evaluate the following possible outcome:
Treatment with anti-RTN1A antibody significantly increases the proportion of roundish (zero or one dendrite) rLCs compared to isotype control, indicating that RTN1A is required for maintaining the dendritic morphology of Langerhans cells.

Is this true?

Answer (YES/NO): YES